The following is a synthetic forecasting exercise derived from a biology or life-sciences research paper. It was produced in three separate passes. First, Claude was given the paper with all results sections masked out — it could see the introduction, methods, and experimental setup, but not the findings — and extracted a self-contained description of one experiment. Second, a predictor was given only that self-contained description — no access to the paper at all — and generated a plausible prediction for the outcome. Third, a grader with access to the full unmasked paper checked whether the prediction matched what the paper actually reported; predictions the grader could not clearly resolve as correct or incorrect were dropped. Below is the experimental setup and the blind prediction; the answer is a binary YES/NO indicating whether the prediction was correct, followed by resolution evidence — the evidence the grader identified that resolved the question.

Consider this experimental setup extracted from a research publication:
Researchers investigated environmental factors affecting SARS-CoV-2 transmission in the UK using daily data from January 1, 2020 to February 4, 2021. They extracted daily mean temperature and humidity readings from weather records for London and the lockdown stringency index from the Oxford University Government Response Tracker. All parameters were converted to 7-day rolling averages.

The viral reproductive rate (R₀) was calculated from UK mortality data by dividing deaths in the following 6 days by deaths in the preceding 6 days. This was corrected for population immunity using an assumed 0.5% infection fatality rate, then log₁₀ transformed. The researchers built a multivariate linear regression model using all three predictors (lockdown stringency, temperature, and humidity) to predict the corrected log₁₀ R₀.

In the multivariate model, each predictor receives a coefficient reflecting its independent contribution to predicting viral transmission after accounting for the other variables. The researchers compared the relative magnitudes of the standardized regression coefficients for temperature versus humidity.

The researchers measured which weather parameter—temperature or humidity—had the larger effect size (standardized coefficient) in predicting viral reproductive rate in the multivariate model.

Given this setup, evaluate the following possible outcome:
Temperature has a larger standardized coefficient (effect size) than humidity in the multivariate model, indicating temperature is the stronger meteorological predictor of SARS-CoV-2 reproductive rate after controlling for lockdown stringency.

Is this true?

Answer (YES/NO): NO